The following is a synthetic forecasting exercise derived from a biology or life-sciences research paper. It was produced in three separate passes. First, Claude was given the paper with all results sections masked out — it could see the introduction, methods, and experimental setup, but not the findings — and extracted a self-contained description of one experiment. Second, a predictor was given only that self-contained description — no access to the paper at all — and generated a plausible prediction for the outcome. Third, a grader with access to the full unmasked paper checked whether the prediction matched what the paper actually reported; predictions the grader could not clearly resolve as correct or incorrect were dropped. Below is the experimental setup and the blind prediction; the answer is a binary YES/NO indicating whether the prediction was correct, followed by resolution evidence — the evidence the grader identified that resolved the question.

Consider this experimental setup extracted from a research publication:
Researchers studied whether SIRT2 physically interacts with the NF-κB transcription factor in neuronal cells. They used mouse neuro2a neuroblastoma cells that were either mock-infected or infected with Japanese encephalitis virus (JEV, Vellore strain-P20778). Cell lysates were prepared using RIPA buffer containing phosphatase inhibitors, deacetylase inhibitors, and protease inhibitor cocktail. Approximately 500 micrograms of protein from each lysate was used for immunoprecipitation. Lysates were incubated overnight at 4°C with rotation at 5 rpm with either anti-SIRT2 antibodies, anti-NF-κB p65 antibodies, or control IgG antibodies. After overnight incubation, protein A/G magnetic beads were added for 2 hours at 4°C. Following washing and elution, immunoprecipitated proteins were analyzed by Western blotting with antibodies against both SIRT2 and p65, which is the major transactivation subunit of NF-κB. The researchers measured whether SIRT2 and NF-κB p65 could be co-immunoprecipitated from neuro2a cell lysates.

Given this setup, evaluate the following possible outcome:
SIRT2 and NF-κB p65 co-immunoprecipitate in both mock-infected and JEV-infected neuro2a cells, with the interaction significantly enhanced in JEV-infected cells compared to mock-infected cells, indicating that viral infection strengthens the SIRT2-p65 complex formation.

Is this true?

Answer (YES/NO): NO